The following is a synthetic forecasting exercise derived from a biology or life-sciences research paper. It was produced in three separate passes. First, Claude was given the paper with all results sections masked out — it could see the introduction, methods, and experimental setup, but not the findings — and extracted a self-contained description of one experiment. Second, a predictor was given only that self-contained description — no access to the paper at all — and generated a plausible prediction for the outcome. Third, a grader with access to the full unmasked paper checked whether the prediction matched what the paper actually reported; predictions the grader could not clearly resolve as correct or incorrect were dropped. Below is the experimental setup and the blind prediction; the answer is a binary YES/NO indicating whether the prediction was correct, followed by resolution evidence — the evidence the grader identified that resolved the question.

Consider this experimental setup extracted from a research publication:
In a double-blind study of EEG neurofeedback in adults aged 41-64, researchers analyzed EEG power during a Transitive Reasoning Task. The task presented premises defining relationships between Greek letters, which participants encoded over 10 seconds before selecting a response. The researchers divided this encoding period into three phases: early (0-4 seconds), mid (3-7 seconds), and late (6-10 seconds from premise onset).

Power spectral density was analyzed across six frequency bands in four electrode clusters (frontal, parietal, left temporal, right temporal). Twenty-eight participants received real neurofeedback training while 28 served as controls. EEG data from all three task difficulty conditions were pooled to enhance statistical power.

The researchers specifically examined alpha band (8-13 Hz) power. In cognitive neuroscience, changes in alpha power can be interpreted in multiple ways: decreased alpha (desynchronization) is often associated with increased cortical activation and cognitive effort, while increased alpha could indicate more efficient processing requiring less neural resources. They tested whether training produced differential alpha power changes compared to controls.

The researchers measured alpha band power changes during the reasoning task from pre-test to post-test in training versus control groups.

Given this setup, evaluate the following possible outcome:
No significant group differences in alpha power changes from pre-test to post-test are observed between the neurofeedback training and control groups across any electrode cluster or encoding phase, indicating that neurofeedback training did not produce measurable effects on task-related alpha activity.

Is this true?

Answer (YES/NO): NO